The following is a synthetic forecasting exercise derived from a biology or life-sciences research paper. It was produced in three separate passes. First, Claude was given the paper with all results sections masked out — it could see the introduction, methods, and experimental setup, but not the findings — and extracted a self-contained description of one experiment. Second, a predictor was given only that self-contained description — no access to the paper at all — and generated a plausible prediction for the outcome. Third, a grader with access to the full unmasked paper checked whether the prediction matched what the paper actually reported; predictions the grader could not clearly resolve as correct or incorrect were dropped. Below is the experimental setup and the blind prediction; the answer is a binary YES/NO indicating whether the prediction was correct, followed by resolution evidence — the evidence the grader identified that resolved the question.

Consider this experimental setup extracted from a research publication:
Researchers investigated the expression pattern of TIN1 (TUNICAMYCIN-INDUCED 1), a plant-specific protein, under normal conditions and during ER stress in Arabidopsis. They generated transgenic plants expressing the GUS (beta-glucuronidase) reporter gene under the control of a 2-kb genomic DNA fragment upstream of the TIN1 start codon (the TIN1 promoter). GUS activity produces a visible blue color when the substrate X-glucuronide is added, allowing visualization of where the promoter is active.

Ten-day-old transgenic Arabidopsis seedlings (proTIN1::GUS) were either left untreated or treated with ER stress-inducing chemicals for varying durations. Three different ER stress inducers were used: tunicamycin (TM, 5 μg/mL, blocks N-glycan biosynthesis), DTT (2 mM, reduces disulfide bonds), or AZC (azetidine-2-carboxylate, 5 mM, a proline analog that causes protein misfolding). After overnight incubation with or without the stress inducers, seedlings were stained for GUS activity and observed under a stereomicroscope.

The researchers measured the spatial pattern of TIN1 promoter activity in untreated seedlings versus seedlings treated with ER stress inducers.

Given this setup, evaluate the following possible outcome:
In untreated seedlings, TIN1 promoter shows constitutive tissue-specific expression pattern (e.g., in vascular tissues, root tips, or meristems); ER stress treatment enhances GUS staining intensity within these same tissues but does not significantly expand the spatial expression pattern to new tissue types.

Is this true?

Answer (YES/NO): NO